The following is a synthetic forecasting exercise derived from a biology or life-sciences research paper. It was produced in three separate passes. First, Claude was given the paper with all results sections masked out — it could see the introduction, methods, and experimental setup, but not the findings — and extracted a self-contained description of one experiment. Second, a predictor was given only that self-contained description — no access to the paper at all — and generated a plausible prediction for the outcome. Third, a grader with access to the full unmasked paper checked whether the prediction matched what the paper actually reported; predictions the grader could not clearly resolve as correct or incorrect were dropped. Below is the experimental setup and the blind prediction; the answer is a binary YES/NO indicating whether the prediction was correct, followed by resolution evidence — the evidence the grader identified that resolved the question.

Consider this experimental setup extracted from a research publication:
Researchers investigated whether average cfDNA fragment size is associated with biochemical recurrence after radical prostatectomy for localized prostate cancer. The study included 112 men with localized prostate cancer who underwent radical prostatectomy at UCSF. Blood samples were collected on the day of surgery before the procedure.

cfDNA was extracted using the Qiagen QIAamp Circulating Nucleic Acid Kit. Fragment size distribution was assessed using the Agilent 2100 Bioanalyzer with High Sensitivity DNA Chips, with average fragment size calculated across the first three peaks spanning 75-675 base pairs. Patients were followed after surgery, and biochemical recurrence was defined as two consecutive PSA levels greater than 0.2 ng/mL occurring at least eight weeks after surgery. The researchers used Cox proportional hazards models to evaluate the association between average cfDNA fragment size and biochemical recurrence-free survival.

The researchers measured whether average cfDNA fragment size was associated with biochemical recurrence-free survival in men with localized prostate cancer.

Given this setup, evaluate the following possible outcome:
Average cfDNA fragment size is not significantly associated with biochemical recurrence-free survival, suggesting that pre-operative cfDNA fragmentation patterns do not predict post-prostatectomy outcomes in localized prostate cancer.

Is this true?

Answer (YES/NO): YES